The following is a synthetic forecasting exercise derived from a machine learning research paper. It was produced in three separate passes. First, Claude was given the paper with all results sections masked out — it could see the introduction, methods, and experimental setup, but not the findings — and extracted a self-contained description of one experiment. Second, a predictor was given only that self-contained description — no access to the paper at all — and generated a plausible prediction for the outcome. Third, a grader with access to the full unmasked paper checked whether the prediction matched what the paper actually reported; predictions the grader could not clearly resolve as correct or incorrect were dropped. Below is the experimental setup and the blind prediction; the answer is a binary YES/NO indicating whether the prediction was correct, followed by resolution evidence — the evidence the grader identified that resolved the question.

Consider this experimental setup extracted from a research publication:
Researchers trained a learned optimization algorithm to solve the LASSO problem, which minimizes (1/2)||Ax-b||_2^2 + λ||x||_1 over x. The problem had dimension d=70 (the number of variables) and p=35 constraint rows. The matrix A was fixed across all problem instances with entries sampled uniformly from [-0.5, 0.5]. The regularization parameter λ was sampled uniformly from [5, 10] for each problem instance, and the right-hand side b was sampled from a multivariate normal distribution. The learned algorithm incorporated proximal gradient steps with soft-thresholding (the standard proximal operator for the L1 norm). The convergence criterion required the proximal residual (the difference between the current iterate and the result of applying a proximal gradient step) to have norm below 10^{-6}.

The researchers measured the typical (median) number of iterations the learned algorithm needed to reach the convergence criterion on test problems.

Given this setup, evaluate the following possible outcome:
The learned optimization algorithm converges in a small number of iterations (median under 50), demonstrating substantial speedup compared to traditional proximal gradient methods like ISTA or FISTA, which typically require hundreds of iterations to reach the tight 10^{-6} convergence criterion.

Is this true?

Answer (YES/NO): NO